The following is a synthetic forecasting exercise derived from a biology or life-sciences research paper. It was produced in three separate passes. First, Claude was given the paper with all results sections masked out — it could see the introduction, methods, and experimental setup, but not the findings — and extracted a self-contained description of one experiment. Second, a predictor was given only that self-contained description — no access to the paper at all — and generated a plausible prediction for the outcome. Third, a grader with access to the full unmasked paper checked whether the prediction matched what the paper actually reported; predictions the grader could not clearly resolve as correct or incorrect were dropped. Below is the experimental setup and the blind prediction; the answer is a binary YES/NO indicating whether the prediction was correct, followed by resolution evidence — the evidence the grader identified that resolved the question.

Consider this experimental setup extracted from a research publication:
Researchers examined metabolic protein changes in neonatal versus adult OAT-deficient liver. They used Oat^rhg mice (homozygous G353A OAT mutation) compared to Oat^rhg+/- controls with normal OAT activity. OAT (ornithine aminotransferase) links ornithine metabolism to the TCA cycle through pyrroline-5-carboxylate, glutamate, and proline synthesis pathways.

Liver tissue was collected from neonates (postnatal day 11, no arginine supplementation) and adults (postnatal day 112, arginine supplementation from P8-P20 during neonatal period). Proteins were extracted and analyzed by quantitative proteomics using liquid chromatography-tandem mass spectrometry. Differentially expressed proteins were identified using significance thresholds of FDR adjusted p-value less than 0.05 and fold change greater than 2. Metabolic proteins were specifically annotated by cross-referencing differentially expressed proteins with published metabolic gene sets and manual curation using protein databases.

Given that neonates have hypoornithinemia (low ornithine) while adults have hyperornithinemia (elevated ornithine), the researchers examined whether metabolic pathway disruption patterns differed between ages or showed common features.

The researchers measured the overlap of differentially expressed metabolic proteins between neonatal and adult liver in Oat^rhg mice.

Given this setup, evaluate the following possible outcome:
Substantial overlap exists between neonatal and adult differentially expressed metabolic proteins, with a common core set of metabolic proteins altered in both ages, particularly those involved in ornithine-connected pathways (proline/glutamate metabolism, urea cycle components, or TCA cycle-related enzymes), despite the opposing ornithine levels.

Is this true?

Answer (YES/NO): NO